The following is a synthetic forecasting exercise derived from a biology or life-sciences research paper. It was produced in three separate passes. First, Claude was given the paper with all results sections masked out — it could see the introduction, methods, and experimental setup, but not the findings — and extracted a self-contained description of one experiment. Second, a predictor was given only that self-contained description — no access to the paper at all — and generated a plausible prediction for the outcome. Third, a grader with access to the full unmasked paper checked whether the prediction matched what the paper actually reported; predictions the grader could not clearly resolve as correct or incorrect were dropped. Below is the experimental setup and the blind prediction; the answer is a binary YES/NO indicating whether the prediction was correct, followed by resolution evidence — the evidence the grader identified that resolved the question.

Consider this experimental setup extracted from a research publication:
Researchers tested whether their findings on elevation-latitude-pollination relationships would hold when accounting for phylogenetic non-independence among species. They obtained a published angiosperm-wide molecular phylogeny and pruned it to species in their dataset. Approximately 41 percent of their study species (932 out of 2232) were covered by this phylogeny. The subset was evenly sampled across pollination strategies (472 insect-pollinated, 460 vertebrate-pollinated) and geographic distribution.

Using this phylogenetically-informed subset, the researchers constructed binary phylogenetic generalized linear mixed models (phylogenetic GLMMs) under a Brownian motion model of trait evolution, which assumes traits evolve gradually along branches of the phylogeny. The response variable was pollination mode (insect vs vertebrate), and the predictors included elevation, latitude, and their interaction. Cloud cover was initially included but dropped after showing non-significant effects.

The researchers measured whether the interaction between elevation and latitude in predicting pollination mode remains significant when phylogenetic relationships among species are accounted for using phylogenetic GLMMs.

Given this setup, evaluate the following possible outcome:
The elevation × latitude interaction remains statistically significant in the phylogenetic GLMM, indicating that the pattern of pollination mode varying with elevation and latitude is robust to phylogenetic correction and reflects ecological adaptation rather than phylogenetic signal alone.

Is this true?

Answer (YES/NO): YES